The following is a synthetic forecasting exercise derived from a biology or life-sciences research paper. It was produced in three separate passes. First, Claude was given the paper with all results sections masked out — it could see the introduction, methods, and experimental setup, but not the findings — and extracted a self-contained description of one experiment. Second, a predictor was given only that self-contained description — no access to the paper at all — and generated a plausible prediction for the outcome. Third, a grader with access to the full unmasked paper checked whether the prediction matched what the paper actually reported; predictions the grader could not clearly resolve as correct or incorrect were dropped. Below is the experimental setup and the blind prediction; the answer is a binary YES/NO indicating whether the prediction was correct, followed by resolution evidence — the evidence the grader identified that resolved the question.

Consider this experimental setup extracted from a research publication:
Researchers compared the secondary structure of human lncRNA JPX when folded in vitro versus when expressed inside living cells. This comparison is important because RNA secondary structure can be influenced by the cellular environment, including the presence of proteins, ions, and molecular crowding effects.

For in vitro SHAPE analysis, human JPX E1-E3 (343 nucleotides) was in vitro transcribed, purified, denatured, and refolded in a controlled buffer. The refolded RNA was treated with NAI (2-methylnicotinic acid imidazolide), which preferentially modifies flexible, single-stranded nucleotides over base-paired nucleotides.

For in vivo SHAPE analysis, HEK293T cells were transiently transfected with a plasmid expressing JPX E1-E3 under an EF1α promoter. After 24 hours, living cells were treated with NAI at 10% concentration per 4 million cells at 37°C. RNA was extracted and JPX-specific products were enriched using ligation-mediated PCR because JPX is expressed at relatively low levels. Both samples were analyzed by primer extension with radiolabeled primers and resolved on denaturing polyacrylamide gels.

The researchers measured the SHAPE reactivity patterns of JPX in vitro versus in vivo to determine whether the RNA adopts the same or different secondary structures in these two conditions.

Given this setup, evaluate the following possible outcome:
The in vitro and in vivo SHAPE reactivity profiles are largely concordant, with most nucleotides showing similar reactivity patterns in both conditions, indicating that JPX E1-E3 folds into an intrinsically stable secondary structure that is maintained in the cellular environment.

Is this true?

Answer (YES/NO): YES